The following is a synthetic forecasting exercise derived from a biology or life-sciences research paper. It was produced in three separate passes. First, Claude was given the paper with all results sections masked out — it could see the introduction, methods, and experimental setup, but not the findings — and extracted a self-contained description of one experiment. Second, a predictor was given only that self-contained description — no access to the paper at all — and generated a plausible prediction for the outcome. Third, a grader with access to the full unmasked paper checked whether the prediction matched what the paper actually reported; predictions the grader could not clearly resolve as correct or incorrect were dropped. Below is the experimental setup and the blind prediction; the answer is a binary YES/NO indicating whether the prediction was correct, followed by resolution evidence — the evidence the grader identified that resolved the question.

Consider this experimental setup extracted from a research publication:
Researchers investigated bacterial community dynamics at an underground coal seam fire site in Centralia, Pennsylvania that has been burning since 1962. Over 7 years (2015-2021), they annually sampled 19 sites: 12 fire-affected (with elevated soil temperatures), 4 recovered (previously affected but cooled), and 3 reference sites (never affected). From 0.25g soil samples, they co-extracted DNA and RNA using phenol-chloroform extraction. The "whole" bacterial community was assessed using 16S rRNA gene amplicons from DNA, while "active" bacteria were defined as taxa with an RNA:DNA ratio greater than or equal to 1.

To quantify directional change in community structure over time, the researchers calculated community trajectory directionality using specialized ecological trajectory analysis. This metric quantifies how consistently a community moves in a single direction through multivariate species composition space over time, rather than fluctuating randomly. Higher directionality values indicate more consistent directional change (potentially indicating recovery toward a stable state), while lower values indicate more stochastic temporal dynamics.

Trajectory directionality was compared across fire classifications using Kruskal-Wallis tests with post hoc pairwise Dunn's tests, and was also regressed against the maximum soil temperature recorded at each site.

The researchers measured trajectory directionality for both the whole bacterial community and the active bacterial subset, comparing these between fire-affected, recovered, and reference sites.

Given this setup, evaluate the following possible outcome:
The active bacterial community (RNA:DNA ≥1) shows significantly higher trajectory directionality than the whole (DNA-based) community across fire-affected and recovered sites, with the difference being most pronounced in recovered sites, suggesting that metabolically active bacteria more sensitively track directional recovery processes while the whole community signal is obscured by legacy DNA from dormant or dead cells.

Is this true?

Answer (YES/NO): NO